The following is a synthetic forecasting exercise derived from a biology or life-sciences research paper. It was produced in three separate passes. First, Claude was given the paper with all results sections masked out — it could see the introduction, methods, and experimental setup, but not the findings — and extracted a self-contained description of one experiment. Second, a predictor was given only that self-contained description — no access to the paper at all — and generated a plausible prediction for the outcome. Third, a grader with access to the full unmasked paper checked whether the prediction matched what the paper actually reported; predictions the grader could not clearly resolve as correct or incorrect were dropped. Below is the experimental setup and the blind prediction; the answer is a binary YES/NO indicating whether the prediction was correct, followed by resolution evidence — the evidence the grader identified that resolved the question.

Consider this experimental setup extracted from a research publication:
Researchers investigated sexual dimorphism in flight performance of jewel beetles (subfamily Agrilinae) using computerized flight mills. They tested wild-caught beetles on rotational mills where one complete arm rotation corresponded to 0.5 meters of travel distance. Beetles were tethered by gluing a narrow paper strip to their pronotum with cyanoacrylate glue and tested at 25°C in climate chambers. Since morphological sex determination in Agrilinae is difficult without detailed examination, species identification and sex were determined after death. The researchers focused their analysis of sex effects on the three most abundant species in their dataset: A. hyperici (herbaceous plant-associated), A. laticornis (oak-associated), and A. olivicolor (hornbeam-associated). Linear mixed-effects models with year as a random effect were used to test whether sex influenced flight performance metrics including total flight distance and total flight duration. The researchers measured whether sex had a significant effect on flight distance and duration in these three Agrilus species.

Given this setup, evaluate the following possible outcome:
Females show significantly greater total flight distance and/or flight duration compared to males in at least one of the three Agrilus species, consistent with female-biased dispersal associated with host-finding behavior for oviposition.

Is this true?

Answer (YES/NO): NO